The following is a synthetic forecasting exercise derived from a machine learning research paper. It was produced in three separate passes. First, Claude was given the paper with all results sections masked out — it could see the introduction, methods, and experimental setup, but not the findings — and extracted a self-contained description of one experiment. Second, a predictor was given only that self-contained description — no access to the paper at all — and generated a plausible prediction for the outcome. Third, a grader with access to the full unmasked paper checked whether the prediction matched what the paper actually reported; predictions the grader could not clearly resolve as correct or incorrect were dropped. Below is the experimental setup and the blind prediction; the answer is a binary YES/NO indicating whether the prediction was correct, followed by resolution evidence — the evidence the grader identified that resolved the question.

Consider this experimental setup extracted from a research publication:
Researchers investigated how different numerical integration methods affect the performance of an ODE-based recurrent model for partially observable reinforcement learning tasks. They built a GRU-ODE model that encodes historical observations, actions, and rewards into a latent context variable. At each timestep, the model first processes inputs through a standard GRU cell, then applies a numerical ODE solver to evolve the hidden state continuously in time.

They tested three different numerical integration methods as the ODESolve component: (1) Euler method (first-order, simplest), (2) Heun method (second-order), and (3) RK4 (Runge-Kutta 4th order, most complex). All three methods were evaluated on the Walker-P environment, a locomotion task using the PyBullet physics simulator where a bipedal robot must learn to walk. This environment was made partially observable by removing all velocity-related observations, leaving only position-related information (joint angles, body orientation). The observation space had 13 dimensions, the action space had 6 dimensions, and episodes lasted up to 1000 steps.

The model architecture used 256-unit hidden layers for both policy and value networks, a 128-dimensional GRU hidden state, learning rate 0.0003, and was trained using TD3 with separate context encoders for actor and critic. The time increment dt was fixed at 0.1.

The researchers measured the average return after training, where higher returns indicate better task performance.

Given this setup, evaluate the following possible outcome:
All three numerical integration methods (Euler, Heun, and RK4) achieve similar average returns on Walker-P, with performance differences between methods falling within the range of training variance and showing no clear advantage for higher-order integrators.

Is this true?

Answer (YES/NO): YES